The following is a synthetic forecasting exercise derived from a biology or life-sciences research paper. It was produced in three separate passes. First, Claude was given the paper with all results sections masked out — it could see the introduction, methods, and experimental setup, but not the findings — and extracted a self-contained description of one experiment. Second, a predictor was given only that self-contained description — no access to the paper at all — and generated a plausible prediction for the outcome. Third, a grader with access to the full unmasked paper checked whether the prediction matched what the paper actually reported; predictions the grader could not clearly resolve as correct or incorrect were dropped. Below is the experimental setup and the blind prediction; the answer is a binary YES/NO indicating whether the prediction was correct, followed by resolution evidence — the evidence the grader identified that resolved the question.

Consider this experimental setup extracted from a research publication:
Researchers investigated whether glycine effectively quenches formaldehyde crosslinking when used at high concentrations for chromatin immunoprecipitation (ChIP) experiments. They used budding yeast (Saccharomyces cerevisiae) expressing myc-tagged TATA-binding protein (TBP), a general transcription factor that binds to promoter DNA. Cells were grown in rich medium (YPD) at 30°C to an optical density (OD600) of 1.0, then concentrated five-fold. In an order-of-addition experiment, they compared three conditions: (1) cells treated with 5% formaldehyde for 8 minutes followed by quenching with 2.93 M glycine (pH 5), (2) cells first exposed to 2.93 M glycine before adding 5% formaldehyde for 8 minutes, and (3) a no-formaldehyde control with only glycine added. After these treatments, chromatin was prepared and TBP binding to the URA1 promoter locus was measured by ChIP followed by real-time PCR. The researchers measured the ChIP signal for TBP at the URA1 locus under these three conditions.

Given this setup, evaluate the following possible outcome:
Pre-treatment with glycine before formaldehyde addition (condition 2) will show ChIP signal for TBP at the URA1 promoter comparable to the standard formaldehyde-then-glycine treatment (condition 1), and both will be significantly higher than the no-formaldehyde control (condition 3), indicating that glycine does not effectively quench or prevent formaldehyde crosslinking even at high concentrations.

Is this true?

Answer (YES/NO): NO